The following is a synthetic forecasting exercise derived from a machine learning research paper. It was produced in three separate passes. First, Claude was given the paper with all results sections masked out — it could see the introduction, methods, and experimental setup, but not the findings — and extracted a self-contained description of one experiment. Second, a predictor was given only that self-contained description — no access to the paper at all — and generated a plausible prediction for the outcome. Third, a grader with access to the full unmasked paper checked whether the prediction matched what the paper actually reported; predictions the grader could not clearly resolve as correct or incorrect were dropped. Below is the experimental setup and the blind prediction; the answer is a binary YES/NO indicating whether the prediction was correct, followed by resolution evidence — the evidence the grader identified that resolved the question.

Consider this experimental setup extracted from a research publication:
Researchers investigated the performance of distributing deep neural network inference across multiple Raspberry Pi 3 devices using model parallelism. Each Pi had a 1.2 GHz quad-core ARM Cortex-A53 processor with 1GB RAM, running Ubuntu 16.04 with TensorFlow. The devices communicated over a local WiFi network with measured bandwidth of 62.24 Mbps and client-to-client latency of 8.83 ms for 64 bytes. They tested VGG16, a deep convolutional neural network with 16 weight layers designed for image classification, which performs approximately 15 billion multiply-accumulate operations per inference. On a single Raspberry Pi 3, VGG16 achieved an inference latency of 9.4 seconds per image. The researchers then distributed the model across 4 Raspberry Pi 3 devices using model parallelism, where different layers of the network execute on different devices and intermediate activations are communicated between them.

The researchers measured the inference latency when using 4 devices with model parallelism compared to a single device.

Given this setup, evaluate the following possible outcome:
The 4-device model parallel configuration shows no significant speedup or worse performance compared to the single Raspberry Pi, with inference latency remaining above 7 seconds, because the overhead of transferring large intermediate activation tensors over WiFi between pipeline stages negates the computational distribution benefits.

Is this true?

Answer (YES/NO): YES